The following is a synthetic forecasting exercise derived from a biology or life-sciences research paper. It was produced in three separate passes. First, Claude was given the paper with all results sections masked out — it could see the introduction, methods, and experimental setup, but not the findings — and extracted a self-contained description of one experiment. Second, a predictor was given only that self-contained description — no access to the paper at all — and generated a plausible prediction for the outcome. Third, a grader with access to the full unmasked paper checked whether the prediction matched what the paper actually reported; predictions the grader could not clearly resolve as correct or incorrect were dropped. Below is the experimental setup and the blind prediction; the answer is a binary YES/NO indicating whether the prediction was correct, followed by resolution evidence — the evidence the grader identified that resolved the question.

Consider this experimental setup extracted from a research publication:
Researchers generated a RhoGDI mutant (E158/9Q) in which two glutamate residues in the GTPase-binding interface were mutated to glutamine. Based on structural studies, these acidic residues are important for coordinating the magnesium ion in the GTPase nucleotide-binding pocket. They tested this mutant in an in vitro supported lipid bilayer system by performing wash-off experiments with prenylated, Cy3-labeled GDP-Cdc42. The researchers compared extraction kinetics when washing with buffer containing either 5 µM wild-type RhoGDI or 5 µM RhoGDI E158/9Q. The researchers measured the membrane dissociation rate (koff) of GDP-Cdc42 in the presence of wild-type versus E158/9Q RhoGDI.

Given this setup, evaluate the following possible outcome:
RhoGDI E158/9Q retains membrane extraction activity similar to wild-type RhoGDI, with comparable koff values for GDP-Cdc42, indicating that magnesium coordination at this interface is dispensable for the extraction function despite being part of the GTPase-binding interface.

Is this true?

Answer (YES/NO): YES